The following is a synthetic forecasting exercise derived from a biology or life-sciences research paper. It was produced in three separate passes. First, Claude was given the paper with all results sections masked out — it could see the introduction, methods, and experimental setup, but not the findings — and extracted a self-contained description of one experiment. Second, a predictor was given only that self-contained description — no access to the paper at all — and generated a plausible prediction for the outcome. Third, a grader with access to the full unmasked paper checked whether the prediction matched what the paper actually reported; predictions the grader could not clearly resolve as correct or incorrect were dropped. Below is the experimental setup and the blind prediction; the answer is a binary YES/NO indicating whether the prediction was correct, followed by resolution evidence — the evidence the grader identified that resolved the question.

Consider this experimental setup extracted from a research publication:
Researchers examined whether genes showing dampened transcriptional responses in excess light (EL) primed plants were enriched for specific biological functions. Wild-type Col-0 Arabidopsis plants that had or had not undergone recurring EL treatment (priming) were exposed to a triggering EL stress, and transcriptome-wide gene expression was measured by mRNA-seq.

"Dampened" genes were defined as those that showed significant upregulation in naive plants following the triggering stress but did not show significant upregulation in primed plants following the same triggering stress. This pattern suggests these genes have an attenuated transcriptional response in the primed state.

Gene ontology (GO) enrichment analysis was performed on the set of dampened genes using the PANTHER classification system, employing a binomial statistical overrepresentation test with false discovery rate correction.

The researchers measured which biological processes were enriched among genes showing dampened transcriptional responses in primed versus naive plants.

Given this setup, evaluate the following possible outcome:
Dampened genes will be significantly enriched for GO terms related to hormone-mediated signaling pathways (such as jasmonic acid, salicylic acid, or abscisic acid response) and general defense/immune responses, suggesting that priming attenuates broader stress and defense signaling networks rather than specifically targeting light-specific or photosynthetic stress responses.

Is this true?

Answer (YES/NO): NO